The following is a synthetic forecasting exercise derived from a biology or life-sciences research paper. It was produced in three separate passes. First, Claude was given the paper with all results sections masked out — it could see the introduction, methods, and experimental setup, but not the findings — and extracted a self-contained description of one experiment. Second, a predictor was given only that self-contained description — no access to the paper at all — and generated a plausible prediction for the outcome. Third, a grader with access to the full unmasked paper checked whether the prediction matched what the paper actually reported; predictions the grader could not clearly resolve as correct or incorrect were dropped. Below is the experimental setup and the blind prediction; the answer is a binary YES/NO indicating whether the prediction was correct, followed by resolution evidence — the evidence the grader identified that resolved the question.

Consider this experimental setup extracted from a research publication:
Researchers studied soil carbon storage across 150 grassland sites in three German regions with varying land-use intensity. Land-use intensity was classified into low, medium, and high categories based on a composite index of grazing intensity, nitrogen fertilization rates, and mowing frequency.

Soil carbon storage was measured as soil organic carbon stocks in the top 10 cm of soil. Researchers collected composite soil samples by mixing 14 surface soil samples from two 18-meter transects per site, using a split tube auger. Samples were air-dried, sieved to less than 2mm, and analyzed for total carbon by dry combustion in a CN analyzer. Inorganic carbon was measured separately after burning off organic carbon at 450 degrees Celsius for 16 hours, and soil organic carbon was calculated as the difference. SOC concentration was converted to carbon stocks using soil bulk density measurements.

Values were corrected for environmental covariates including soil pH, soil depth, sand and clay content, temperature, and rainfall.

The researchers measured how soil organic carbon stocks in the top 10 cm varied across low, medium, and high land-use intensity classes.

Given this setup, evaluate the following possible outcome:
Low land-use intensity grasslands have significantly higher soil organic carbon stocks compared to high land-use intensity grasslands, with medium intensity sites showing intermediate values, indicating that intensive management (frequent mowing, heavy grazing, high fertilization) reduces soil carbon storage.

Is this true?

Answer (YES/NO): NO